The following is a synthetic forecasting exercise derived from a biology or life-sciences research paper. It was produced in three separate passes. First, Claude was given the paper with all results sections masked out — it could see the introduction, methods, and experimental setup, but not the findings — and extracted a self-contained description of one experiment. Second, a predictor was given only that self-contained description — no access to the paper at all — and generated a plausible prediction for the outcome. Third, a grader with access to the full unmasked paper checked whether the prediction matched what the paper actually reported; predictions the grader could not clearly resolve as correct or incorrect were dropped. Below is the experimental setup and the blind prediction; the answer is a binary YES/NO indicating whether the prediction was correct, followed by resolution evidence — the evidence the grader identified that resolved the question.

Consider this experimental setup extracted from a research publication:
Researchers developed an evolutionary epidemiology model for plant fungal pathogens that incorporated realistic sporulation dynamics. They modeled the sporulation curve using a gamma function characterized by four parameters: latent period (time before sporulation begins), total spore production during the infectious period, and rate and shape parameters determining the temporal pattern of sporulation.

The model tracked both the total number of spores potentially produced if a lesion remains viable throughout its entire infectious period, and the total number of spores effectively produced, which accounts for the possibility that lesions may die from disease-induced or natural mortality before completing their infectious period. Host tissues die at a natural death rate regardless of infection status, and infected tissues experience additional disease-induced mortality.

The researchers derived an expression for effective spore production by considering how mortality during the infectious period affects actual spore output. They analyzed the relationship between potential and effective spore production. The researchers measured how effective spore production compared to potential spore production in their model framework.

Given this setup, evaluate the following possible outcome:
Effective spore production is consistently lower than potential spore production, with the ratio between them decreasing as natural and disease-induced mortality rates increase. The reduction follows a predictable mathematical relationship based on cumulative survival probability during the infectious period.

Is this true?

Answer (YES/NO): YES